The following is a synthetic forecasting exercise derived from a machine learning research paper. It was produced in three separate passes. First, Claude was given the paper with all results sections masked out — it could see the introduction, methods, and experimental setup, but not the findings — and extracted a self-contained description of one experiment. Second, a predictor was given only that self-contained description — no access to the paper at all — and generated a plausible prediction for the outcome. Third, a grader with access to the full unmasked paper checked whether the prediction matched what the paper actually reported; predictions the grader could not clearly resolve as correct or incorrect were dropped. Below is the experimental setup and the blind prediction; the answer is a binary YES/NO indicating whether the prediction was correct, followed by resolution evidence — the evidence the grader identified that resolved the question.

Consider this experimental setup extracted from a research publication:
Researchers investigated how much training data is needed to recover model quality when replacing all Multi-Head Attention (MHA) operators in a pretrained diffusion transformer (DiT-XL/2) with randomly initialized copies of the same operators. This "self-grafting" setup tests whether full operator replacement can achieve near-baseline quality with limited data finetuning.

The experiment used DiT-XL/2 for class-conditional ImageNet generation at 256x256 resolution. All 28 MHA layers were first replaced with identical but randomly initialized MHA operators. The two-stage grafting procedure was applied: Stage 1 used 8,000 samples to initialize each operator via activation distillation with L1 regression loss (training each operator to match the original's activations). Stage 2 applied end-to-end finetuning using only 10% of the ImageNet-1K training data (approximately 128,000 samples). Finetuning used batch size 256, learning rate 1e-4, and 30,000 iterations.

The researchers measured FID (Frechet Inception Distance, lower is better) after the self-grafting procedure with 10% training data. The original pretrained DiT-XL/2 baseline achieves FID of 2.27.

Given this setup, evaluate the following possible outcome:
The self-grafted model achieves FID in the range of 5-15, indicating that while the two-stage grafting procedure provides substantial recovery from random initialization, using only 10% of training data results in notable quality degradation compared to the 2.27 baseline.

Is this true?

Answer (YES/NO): NO